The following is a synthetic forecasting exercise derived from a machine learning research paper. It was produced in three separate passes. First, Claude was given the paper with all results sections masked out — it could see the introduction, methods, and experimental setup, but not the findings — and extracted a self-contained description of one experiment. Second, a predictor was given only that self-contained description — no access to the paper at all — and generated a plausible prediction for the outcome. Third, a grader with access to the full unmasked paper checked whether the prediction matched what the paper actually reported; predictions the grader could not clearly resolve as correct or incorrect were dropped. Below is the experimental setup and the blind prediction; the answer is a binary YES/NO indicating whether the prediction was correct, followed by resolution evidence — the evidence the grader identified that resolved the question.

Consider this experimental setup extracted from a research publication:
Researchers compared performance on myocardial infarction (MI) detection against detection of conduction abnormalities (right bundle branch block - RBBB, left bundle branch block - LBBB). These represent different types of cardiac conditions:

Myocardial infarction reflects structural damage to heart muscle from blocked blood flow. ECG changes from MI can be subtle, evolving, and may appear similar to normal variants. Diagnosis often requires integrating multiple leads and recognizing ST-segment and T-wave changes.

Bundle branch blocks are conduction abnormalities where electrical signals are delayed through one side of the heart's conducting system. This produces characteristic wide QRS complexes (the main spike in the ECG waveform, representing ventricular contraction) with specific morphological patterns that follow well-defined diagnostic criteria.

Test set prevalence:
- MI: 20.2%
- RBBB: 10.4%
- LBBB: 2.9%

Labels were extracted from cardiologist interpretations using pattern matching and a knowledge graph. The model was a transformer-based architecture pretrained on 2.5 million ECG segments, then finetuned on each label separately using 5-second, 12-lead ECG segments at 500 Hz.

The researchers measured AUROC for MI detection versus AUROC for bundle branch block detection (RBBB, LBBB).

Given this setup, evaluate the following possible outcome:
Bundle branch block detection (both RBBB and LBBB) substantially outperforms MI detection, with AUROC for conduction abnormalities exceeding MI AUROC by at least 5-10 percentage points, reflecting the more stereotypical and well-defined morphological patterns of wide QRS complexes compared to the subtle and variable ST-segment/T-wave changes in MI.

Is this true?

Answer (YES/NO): NO